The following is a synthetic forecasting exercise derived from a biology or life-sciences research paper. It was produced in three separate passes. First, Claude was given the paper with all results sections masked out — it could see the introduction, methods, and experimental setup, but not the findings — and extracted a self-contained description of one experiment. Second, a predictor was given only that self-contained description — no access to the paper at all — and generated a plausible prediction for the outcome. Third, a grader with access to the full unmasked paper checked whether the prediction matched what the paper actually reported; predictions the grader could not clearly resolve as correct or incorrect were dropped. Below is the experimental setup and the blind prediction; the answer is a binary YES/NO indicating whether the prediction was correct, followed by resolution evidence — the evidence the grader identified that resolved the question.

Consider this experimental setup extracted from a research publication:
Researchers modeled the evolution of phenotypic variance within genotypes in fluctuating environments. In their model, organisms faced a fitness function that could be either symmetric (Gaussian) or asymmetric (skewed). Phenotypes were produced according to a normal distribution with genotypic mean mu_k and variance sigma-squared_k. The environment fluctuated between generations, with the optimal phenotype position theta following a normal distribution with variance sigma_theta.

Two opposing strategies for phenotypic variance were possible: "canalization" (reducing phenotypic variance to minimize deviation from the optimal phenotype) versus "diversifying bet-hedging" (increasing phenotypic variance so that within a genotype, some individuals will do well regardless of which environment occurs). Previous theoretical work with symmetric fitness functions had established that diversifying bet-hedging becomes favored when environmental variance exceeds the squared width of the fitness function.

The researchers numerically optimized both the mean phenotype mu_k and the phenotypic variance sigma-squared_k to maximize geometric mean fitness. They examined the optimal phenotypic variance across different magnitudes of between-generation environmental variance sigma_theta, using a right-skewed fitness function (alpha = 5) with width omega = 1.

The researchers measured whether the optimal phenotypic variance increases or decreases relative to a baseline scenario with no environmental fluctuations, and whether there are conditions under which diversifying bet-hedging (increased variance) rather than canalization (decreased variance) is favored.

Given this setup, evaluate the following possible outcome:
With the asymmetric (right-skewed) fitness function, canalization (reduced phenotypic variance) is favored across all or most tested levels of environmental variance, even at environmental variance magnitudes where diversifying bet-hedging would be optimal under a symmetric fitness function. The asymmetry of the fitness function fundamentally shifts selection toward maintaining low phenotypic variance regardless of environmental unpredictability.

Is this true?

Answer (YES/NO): NO